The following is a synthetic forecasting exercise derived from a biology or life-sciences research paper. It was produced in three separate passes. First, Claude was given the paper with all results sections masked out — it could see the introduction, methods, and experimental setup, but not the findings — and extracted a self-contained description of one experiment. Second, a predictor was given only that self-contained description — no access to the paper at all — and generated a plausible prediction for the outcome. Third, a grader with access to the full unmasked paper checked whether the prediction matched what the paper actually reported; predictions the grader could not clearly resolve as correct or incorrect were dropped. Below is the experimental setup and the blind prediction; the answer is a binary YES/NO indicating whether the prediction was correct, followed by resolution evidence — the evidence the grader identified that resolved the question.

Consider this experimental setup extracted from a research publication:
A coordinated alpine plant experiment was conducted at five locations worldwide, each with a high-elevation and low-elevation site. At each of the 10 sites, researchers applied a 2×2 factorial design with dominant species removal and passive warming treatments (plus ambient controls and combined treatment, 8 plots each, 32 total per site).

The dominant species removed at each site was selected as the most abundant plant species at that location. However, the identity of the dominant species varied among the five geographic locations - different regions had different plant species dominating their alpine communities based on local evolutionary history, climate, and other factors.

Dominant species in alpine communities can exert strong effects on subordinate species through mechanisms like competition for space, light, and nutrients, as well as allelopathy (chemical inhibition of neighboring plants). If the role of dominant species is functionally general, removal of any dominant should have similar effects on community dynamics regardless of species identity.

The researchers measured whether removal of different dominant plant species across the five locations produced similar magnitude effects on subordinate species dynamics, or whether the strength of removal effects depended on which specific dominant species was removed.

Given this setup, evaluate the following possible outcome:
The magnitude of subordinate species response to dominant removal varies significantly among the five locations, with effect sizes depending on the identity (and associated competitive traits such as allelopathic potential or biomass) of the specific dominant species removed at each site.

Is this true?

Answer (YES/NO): NO